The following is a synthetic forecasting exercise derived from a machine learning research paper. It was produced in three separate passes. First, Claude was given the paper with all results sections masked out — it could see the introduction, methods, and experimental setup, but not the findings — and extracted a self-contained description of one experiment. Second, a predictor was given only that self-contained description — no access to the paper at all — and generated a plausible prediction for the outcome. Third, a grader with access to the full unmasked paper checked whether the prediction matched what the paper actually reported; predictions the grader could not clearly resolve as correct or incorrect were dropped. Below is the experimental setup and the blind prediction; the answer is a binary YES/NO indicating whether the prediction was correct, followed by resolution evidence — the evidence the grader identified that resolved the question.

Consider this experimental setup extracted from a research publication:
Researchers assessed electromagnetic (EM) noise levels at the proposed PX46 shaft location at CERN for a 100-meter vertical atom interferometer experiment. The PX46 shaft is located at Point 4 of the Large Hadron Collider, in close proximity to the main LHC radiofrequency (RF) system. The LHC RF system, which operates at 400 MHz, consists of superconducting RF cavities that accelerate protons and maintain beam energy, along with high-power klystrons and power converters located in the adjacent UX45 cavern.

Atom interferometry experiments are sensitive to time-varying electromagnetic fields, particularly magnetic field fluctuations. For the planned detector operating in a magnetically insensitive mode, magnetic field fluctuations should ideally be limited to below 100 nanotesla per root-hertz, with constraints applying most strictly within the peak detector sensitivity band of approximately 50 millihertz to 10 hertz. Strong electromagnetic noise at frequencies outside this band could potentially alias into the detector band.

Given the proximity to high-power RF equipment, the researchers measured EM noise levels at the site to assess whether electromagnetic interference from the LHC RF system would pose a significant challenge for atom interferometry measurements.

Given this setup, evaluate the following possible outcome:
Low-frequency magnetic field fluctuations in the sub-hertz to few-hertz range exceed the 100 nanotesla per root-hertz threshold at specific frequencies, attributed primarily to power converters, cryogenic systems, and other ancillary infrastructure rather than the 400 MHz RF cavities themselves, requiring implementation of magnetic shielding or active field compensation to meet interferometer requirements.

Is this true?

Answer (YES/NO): NO